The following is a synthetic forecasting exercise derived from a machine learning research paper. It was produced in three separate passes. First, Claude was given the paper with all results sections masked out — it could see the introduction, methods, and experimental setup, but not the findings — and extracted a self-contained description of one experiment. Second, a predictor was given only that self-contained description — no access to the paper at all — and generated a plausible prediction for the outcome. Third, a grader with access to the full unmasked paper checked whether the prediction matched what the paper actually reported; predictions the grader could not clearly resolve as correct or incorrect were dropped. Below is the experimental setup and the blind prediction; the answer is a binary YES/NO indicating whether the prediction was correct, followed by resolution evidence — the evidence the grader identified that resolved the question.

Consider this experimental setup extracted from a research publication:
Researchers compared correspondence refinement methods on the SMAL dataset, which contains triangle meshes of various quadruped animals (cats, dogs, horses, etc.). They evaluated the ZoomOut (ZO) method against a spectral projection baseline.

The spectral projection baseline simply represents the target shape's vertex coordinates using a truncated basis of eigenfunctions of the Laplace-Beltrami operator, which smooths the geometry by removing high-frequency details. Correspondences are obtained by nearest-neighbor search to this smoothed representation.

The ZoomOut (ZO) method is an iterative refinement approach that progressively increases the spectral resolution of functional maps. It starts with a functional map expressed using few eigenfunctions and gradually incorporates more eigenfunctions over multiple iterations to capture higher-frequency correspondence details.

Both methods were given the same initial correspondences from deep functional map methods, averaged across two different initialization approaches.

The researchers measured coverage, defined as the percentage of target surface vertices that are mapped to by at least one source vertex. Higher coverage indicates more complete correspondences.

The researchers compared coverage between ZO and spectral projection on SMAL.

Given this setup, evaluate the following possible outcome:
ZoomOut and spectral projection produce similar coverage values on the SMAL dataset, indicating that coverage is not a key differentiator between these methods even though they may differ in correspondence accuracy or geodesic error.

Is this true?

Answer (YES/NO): NO